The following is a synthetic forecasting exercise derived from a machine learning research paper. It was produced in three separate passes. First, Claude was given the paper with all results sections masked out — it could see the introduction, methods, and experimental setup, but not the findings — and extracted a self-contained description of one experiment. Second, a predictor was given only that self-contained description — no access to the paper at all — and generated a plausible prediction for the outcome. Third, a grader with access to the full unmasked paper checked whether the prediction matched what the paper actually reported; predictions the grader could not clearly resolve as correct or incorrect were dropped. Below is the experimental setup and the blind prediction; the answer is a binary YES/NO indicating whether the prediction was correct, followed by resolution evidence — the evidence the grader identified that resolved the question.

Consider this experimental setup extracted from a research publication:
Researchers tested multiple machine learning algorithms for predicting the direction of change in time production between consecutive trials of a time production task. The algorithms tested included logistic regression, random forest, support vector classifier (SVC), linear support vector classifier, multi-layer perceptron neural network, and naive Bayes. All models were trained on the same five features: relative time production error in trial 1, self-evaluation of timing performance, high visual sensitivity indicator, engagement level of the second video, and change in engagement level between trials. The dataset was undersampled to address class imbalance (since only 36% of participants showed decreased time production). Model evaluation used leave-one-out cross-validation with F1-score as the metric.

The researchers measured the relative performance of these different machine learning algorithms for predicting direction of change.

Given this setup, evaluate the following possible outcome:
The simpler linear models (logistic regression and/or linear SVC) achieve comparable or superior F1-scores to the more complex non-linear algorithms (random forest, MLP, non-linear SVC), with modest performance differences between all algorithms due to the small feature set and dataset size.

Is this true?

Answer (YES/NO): YES